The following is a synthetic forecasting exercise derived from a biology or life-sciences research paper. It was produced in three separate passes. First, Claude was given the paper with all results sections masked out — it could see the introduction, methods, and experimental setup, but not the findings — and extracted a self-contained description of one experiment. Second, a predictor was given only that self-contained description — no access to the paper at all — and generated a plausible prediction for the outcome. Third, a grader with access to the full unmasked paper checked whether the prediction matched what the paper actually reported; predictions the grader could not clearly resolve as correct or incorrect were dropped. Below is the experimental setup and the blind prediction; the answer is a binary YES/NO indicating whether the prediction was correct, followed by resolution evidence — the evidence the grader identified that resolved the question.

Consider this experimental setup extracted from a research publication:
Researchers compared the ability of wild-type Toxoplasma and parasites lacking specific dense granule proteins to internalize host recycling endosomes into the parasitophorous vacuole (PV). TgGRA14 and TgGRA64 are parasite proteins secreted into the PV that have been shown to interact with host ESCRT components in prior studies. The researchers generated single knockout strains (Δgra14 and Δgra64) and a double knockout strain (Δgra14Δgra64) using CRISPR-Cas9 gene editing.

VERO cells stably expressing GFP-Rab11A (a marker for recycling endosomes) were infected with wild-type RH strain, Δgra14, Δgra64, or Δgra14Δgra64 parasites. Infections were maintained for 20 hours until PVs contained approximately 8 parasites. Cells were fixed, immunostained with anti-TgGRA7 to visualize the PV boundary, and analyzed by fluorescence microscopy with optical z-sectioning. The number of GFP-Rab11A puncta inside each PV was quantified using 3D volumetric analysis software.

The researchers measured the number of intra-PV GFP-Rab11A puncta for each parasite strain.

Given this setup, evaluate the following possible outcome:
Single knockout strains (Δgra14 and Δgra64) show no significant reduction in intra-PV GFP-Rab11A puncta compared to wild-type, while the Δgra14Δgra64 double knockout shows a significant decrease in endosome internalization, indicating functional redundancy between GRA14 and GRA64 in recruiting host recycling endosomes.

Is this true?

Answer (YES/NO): NO